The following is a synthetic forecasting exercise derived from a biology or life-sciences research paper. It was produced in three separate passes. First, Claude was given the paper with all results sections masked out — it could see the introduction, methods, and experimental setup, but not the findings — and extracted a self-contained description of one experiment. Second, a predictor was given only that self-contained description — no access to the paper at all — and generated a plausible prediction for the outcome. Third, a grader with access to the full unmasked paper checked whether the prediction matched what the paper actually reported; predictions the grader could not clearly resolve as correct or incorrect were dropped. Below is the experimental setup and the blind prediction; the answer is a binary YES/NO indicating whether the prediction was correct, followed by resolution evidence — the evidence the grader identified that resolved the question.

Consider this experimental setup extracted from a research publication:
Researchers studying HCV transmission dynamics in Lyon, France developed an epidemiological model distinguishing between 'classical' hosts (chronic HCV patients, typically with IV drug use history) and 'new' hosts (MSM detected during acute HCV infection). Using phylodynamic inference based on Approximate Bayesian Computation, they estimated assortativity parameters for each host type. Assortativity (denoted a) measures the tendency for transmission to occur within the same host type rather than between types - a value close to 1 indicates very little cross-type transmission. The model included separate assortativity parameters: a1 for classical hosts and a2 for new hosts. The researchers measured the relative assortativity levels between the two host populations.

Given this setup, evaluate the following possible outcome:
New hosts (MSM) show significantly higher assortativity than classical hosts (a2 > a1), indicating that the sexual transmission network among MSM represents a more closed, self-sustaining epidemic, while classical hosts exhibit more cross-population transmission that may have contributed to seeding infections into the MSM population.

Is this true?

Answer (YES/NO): NO